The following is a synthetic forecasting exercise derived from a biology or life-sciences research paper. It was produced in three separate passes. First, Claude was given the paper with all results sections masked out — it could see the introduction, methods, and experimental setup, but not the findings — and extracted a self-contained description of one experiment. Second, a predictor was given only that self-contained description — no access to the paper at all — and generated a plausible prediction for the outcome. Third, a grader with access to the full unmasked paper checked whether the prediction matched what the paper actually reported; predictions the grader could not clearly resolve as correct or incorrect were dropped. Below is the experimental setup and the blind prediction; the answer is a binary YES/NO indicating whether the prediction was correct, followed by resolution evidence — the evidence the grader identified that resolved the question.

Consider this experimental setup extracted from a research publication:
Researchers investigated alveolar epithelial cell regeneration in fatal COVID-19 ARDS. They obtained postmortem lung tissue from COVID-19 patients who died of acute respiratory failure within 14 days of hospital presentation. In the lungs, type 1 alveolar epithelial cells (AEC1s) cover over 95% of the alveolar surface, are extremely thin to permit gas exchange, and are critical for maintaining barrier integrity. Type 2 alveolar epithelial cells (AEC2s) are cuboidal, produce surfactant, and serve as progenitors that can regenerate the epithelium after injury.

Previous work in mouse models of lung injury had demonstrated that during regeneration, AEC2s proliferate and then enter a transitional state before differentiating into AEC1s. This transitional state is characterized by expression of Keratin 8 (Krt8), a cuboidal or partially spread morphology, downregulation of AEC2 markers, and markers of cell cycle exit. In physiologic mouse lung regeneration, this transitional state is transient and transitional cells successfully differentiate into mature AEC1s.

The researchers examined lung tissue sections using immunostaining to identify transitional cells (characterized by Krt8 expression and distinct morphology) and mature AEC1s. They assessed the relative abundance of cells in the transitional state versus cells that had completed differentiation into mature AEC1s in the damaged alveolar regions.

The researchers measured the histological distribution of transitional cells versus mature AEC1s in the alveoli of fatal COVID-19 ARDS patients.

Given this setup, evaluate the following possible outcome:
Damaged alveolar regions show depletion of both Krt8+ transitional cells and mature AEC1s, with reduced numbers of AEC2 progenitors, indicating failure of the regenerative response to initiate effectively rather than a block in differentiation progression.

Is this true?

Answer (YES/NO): NO